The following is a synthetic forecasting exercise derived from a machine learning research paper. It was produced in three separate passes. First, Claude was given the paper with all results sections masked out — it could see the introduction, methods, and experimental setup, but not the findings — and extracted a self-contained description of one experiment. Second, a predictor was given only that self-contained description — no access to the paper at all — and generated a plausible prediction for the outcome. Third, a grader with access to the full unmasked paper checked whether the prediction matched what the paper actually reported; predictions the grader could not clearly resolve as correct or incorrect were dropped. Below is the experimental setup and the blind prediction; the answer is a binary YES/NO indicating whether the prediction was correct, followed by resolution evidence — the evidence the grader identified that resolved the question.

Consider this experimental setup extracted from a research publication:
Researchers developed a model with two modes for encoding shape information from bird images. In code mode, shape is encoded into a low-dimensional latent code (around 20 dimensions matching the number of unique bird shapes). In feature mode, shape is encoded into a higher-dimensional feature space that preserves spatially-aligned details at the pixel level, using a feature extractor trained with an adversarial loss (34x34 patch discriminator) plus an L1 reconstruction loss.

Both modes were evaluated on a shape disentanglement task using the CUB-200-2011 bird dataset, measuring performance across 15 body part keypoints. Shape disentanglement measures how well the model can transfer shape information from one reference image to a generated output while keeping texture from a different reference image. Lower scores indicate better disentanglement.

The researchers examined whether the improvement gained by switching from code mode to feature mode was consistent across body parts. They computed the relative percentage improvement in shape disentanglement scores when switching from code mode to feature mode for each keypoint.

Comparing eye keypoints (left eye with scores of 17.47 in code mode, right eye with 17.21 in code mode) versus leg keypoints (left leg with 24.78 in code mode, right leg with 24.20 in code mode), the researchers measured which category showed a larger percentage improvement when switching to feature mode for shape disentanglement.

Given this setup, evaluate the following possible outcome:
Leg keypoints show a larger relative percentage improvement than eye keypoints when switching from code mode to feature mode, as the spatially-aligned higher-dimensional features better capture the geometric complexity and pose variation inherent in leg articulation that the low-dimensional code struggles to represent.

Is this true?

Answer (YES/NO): NO